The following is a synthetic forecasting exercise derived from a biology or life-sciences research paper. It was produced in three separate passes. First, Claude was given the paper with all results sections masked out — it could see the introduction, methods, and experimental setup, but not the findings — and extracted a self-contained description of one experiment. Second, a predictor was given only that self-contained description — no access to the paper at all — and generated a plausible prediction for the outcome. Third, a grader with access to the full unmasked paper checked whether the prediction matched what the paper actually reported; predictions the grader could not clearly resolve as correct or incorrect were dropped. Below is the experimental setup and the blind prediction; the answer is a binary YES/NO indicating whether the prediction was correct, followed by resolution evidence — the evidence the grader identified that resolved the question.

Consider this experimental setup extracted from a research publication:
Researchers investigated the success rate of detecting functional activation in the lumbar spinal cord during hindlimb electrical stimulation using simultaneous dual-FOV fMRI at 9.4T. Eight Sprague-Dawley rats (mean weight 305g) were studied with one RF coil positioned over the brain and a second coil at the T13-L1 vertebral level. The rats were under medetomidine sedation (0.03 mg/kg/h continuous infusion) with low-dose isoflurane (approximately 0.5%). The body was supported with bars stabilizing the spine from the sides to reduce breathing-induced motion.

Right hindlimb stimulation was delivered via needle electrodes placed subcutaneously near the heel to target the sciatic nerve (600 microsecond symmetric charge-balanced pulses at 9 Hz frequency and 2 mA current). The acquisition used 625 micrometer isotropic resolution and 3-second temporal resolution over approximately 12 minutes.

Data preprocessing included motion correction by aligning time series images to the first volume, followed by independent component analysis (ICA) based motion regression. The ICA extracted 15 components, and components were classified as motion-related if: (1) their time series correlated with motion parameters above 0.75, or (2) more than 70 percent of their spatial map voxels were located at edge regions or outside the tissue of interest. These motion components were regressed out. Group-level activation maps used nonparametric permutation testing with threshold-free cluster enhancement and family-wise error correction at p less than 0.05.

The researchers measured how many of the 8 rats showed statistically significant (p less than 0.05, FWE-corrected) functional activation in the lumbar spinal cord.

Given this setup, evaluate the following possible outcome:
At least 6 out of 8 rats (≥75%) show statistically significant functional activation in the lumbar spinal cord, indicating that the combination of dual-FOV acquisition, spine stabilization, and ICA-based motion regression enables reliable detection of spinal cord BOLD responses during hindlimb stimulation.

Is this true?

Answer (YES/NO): YES